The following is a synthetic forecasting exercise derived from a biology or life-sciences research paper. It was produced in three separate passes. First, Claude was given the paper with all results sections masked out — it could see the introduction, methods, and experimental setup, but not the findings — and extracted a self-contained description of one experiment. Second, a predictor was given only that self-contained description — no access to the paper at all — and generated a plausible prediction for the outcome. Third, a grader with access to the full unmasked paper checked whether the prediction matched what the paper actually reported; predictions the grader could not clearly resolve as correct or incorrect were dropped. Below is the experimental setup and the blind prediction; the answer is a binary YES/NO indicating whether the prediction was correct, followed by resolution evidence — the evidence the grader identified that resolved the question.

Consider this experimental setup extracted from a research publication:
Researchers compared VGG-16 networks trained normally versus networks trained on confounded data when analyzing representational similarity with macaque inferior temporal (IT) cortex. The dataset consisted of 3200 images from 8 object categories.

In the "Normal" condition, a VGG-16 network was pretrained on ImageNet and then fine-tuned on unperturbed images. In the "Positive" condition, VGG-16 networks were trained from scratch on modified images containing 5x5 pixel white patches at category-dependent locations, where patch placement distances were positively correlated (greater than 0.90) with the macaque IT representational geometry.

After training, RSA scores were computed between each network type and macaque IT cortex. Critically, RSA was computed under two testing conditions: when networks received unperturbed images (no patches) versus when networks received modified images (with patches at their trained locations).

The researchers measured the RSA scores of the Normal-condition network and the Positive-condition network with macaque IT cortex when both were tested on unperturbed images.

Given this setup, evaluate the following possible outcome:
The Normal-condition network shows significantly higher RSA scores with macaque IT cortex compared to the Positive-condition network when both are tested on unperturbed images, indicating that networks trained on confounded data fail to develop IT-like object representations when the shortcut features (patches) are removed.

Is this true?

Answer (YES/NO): YES